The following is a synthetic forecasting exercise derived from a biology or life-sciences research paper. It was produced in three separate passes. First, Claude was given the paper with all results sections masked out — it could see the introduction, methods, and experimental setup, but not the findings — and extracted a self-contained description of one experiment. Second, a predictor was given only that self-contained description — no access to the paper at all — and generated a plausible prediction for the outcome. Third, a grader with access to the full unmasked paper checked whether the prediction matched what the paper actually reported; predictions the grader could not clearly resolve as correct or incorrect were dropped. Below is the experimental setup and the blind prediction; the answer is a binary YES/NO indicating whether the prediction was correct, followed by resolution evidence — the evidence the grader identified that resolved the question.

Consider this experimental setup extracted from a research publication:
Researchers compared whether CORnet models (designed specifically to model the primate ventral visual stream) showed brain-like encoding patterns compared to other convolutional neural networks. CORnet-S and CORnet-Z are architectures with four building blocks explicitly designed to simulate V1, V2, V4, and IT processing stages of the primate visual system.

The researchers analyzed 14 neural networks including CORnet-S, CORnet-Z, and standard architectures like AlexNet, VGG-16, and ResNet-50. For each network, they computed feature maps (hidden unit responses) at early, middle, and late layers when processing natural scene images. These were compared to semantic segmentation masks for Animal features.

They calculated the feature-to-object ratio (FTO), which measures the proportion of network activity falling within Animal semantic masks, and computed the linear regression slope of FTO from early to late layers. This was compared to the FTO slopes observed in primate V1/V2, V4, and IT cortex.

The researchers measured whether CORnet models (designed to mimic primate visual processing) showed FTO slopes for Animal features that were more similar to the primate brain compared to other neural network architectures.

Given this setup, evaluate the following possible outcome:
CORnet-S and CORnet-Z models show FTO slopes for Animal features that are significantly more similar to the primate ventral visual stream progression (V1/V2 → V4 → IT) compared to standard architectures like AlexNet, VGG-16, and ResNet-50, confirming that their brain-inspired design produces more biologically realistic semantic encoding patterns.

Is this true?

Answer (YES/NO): NO